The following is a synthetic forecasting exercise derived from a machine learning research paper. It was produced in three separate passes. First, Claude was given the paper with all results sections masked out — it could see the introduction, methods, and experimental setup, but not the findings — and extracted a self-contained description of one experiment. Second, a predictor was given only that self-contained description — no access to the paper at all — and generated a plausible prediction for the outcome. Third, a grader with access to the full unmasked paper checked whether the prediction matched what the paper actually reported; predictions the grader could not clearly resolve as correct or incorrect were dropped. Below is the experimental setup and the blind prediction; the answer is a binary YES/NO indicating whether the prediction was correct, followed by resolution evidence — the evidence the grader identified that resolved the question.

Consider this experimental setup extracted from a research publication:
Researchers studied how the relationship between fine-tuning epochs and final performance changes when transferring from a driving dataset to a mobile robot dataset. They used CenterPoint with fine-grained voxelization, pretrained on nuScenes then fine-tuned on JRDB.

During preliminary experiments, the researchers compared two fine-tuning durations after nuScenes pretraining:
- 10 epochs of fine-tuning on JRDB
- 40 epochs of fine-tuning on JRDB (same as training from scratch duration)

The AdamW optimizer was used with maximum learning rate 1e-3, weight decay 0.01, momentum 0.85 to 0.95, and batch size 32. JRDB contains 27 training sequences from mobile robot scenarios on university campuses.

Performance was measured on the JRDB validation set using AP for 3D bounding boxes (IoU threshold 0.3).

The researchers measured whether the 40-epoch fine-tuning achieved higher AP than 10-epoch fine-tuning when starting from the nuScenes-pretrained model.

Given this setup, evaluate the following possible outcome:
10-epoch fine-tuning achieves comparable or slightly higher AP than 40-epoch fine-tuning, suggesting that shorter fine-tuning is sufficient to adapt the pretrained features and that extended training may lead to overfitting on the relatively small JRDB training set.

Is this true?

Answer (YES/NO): YES